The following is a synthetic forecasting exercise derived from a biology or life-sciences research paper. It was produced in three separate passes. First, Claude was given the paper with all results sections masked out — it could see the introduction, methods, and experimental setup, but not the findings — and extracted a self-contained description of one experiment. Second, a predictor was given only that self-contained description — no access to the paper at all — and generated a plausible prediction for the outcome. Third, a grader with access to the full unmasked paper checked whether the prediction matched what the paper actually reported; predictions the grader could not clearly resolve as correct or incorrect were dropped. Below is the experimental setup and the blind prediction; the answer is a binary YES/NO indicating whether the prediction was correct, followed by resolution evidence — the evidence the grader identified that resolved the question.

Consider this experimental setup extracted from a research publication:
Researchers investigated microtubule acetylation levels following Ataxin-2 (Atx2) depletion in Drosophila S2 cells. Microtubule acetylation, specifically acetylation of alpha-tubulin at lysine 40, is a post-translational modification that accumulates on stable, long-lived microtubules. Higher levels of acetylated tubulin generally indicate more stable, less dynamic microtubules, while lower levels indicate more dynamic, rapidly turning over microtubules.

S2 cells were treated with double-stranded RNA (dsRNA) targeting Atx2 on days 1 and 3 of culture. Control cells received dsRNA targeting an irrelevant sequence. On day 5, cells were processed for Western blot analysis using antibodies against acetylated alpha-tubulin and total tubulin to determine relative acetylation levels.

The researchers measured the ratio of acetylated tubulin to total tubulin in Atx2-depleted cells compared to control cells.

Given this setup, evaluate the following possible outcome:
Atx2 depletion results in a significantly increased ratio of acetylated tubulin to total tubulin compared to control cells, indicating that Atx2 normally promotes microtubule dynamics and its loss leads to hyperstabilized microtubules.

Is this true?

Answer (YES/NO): YES